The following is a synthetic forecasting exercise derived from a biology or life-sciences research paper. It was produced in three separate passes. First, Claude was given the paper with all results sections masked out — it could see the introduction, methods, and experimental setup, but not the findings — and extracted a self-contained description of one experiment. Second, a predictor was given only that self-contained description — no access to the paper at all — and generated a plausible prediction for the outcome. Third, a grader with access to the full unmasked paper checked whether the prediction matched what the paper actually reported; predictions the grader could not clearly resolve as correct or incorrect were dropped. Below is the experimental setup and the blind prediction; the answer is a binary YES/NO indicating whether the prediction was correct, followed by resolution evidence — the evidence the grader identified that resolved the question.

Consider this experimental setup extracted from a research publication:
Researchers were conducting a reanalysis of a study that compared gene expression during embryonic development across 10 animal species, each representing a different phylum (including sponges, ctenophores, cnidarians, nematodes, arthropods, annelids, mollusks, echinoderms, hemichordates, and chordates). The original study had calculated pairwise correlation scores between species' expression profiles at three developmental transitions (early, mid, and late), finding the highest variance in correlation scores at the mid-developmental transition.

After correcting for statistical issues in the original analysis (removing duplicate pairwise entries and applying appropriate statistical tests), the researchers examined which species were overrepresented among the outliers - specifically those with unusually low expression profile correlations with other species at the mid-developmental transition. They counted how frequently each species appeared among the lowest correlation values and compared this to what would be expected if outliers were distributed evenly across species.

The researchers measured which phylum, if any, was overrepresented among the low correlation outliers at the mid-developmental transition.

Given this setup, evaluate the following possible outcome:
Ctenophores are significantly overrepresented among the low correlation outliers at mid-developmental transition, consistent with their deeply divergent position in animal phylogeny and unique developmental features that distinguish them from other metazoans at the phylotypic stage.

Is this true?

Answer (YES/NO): YES